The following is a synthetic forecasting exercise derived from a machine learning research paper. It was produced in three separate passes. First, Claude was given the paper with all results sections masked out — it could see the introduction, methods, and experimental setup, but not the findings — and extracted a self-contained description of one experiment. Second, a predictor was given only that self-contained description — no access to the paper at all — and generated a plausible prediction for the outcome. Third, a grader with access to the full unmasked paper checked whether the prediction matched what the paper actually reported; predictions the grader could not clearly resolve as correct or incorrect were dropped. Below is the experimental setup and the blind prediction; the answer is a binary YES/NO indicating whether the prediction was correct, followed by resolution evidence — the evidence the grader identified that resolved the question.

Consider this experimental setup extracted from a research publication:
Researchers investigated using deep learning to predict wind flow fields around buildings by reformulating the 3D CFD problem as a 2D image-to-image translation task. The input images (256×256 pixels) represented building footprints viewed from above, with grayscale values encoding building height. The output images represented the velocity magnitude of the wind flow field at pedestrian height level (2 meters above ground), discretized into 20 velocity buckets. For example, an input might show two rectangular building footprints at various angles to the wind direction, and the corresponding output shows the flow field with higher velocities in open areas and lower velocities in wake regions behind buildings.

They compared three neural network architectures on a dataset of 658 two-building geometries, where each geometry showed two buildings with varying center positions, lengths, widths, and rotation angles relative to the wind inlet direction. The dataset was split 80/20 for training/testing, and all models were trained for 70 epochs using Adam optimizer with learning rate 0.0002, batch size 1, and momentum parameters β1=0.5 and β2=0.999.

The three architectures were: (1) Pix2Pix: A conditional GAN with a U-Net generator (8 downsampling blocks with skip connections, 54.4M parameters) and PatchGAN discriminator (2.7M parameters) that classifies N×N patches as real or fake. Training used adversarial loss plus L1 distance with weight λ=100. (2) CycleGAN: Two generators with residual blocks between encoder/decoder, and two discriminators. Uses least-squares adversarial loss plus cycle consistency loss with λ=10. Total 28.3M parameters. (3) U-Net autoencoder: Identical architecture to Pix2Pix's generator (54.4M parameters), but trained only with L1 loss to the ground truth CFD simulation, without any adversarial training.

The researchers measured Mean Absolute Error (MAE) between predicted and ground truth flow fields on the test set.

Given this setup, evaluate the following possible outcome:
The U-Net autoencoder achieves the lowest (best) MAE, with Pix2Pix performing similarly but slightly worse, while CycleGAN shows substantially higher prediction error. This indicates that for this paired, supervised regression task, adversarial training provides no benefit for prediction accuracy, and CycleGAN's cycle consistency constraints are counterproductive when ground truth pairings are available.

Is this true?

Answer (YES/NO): YES